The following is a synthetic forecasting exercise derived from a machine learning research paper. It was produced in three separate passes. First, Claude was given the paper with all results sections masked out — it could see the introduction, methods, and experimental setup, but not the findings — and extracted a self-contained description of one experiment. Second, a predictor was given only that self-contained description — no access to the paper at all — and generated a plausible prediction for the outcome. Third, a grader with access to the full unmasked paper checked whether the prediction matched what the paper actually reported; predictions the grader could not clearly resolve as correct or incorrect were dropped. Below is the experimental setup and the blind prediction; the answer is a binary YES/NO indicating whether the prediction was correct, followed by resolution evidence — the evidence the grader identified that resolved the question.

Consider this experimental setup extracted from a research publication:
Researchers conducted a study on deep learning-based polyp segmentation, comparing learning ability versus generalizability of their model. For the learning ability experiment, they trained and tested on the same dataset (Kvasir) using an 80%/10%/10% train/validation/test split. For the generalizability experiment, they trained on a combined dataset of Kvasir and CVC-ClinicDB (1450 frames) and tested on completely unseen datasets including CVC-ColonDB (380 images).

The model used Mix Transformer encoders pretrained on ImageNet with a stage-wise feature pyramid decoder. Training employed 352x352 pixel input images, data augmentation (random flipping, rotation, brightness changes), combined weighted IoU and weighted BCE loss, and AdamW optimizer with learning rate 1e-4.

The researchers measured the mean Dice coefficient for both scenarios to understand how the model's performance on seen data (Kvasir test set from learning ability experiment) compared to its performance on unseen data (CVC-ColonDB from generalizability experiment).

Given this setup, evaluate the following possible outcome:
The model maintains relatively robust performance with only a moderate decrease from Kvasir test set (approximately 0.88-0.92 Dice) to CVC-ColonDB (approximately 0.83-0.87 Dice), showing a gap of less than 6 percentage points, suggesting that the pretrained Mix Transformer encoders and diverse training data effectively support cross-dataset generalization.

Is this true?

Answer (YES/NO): NO